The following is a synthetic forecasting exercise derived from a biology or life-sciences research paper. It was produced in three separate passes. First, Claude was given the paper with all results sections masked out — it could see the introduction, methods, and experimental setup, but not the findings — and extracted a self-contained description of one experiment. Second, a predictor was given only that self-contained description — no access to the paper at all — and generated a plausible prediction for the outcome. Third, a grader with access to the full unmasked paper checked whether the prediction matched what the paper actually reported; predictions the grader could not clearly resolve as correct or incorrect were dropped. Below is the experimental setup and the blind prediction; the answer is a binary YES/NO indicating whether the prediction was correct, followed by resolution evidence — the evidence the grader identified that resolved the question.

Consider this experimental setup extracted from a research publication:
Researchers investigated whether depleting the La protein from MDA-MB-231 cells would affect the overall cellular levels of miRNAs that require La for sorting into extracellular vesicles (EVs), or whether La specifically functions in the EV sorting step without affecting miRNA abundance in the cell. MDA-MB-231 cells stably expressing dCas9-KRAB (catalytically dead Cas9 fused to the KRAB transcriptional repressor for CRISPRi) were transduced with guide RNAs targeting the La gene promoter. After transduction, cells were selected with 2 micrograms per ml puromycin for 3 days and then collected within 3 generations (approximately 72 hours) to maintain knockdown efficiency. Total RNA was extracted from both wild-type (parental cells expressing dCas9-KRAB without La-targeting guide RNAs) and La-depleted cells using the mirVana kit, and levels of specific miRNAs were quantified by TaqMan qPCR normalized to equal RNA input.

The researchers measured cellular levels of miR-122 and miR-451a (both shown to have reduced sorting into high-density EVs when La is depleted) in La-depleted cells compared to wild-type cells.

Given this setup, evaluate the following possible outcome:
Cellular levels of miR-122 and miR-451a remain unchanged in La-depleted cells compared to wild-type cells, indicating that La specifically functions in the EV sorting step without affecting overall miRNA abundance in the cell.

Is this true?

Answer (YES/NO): NO